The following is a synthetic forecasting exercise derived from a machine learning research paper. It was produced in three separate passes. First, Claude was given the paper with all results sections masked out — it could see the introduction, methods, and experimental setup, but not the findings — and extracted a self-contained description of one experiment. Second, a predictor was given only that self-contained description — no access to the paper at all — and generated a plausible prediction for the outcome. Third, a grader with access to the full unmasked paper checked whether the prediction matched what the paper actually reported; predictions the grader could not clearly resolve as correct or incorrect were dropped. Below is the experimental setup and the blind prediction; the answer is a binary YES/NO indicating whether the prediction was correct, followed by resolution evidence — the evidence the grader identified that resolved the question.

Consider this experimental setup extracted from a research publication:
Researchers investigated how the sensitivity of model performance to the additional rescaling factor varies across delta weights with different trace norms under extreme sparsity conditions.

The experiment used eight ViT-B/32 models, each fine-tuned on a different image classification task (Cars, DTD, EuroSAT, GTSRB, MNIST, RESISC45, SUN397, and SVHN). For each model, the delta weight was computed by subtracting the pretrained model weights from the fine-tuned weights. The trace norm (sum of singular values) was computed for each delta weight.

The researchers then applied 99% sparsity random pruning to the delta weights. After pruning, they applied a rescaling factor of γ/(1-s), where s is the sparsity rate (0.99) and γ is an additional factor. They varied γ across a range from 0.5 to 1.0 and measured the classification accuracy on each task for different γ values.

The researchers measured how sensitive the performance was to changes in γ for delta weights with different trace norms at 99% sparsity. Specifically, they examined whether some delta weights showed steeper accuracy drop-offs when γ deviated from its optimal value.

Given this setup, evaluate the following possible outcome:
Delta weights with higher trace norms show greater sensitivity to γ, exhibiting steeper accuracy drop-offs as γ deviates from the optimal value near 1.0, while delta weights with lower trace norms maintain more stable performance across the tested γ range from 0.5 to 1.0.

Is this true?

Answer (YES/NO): NO